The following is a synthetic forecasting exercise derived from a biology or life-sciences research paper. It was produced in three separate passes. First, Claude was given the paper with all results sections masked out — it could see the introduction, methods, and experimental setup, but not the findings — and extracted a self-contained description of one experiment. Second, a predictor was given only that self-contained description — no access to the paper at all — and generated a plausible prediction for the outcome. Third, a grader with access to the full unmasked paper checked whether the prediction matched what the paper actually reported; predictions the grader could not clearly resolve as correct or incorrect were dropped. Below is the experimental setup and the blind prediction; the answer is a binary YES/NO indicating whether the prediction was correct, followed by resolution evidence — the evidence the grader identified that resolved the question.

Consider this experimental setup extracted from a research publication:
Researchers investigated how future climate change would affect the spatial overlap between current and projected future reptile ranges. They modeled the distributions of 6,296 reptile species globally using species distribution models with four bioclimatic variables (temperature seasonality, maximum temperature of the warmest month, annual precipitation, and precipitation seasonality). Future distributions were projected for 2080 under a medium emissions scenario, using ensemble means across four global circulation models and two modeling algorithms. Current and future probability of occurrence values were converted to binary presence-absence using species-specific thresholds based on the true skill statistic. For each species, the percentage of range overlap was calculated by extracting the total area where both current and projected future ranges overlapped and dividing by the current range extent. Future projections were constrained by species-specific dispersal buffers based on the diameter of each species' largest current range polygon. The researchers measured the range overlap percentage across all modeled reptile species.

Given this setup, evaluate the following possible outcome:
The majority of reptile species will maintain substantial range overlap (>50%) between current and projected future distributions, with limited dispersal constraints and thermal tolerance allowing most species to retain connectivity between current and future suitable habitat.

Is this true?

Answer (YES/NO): NO